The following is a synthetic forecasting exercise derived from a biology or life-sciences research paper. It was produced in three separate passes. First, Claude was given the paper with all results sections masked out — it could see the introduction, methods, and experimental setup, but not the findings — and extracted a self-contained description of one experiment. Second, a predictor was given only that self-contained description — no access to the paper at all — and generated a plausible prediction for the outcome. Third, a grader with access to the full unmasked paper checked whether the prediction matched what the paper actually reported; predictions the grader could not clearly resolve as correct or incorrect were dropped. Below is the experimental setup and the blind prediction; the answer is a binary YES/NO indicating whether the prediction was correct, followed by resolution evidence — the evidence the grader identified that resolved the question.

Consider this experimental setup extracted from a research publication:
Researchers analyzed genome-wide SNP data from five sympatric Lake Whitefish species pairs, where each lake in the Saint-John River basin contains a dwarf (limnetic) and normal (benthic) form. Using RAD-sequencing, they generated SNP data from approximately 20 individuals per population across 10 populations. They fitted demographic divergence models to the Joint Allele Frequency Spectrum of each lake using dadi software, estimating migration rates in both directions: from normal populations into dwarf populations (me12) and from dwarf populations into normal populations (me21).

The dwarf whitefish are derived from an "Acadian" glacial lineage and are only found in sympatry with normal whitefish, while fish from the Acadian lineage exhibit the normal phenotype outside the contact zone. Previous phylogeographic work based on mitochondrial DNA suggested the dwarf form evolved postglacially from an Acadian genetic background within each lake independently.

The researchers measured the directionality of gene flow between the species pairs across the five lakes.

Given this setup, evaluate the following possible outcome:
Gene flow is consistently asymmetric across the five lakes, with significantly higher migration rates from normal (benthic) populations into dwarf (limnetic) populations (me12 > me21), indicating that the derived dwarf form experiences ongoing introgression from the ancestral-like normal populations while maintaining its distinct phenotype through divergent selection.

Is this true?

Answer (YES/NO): NO